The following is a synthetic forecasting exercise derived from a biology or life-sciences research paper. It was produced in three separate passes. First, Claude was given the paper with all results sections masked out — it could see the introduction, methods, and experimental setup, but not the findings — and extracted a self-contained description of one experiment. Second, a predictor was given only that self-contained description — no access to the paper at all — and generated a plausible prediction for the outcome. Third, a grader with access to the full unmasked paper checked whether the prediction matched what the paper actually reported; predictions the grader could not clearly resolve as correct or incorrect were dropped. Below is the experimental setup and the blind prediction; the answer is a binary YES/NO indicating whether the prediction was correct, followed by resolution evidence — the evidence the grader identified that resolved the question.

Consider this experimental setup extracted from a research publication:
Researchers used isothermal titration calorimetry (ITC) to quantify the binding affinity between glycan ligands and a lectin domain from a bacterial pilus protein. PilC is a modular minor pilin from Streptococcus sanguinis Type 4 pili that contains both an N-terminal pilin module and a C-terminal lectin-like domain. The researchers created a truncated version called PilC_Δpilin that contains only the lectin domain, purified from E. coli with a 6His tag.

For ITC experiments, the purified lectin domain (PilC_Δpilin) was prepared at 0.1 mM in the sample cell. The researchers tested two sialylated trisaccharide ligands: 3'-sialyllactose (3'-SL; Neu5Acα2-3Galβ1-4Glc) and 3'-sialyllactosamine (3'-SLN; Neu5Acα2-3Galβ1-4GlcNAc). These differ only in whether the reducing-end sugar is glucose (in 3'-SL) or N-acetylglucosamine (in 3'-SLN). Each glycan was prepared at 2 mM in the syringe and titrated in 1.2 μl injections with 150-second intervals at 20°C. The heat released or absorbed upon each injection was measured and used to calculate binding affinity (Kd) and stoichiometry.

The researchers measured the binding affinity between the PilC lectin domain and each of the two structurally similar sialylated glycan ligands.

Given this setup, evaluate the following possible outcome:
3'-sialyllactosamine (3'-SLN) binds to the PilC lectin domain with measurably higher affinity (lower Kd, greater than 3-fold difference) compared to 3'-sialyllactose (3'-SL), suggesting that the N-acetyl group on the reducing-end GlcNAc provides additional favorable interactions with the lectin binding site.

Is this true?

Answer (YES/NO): NO